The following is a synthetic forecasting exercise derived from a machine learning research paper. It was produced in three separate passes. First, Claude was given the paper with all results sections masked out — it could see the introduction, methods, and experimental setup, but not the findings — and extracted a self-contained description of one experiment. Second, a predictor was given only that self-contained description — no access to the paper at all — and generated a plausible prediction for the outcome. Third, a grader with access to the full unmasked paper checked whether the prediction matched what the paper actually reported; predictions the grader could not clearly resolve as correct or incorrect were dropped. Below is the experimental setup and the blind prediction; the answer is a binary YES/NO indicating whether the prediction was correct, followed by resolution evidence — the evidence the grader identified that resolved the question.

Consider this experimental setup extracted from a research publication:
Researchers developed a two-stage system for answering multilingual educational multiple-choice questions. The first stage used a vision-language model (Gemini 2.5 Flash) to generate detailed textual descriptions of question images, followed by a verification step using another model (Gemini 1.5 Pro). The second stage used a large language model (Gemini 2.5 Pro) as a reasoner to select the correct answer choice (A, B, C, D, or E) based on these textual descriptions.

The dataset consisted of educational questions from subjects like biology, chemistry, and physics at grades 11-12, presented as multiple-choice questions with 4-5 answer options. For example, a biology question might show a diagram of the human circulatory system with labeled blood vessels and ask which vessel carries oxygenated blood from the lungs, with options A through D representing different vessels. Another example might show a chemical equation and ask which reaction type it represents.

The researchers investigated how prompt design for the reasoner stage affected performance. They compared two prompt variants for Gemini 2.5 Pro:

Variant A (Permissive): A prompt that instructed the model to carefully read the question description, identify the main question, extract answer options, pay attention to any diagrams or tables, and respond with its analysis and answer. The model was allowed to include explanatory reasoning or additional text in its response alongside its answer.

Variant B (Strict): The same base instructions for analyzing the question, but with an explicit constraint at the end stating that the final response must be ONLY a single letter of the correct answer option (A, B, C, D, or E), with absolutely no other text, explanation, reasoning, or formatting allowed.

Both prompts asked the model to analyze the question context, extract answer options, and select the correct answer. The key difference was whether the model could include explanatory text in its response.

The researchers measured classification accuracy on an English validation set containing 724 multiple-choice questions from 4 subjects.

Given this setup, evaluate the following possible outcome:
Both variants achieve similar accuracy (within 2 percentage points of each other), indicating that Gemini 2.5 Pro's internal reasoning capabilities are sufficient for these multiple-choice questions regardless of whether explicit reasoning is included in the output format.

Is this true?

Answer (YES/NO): NO